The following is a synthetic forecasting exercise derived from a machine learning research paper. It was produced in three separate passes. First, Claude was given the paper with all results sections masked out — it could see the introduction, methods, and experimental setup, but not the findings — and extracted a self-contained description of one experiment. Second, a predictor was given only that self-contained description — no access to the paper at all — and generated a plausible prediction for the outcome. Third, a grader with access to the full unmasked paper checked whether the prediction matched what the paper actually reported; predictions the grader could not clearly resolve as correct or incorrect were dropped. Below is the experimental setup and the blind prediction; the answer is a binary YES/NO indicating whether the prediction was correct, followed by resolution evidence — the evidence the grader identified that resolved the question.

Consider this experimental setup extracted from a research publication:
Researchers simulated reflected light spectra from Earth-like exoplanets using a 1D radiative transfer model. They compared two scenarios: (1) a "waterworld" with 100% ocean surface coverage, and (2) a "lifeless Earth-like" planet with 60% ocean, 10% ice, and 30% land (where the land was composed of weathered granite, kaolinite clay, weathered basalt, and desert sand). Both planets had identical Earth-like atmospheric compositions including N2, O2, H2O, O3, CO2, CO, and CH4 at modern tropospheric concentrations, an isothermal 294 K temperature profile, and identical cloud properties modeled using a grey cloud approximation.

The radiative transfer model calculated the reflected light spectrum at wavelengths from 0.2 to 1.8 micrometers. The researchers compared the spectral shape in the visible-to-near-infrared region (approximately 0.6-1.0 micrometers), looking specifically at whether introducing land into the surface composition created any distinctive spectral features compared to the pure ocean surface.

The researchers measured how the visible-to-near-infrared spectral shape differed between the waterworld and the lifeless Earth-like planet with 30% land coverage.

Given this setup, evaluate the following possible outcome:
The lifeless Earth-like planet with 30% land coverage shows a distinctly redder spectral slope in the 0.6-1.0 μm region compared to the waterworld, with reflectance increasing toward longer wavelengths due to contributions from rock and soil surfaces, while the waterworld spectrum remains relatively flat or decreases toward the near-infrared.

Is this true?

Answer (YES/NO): YES